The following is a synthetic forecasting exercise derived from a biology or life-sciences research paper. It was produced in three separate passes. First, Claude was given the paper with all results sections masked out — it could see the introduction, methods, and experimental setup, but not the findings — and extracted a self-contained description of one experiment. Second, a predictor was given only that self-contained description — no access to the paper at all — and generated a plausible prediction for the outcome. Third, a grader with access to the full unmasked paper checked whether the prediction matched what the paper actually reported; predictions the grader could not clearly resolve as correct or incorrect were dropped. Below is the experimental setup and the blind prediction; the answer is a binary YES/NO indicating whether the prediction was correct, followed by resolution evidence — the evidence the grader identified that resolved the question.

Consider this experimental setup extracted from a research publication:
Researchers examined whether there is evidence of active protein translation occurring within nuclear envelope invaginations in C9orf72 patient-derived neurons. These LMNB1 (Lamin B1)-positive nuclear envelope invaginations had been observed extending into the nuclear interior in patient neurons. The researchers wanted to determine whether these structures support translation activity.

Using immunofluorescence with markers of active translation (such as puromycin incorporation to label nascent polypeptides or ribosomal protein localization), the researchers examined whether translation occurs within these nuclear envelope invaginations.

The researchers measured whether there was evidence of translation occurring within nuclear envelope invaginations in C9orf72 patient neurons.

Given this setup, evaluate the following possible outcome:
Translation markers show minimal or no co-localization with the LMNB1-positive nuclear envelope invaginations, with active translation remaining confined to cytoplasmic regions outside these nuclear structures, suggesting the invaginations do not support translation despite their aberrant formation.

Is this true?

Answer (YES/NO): NO